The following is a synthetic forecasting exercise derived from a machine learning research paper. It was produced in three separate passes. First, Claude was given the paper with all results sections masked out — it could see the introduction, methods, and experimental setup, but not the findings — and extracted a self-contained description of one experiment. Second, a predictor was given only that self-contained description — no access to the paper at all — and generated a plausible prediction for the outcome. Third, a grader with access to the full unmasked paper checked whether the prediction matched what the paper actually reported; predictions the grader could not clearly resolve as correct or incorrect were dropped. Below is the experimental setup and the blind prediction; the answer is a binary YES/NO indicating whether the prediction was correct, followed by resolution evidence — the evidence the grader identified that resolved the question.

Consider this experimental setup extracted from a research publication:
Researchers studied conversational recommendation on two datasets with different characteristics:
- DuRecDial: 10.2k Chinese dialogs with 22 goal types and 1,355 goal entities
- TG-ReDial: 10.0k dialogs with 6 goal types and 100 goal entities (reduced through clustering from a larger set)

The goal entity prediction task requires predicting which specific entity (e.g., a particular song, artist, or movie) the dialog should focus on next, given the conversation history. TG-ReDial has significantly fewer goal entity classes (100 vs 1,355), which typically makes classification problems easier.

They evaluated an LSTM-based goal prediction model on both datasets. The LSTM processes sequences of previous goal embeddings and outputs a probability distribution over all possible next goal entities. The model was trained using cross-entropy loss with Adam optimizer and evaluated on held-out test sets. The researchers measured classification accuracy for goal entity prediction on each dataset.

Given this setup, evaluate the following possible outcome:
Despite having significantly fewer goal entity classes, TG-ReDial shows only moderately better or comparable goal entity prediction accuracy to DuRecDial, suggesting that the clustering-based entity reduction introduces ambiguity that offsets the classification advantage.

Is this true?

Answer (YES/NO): NO